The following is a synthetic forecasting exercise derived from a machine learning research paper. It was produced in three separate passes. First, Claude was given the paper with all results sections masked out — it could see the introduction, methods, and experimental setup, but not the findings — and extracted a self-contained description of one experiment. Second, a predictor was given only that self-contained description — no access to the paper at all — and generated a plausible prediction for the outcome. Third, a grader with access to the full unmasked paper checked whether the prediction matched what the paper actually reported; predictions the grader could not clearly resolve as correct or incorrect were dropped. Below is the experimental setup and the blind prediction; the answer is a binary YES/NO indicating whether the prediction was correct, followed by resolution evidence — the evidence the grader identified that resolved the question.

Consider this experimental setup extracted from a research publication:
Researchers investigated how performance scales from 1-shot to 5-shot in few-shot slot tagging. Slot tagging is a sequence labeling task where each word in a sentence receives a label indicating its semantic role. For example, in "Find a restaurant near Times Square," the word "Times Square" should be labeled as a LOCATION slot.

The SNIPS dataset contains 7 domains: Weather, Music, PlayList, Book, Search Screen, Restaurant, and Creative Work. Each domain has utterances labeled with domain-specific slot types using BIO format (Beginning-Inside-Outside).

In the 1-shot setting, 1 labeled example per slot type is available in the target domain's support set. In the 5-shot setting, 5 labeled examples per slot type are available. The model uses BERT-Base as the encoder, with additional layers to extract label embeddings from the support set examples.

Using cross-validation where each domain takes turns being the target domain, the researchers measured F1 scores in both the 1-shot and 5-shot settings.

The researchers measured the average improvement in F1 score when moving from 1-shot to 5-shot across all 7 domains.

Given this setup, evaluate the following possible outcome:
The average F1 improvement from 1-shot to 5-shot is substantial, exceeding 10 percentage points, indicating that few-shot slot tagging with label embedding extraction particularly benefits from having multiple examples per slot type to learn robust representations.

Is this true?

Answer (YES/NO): NO